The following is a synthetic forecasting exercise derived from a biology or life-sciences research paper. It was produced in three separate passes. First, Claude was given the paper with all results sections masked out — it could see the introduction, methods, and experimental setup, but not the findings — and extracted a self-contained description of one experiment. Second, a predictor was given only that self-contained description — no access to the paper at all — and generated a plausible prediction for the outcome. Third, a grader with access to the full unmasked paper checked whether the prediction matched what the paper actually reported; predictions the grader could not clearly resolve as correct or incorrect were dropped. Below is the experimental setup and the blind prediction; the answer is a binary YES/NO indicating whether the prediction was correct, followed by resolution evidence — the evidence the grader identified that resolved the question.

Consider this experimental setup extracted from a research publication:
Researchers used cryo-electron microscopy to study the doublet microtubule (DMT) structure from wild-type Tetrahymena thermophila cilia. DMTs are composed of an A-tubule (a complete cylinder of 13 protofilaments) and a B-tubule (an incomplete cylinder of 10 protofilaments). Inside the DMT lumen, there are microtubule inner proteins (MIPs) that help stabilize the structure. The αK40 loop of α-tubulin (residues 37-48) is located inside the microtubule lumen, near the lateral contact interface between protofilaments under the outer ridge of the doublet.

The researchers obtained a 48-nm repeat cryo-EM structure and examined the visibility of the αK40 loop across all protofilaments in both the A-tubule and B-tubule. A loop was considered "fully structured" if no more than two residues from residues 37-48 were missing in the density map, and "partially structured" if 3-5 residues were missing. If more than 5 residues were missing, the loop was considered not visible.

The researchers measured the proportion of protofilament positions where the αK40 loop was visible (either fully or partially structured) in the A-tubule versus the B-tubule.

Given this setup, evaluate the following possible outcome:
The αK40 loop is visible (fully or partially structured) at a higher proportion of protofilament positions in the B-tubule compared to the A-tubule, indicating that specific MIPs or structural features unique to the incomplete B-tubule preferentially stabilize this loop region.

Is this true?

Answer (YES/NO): NO